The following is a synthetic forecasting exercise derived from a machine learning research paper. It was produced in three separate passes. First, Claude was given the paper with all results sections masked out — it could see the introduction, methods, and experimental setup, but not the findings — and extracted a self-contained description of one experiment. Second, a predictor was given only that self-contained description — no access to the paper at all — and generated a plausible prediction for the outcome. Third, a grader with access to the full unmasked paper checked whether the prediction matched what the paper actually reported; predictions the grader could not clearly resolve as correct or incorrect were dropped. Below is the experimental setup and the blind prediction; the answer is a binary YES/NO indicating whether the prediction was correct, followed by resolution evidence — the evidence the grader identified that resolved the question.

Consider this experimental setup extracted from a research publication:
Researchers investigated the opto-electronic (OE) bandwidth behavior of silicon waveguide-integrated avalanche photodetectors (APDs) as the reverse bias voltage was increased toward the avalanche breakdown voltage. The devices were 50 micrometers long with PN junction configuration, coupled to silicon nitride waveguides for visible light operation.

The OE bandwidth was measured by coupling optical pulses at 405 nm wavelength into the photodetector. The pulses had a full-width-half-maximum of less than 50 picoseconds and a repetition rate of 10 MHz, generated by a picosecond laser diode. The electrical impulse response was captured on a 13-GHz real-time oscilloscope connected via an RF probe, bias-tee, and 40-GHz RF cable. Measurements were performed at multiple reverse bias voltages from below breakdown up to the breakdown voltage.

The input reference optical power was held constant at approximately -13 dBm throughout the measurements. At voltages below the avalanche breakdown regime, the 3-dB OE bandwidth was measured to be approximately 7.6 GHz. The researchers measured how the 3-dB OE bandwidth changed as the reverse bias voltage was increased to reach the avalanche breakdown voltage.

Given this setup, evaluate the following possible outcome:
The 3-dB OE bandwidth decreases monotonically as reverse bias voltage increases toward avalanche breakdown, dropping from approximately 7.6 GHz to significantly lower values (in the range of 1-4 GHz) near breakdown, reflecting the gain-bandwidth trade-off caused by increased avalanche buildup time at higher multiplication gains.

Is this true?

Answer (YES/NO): YES